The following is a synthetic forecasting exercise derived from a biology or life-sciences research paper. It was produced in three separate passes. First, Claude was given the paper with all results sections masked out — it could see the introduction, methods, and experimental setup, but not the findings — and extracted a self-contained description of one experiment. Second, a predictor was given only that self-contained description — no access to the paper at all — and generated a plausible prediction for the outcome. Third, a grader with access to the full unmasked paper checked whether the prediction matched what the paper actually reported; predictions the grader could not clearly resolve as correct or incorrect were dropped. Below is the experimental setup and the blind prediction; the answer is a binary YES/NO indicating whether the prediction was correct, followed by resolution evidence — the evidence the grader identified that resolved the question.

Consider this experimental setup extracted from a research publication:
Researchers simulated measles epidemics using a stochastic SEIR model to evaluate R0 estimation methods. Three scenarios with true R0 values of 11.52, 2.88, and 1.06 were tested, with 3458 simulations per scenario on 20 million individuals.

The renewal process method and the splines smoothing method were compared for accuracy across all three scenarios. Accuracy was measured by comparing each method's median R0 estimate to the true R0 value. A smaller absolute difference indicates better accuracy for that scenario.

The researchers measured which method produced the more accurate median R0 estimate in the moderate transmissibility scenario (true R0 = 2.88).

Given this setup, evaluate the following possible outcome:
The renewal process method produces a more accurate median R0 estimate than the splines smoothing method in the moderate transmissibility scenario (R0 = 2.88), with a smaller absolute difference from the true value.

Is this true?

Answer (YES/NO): YES